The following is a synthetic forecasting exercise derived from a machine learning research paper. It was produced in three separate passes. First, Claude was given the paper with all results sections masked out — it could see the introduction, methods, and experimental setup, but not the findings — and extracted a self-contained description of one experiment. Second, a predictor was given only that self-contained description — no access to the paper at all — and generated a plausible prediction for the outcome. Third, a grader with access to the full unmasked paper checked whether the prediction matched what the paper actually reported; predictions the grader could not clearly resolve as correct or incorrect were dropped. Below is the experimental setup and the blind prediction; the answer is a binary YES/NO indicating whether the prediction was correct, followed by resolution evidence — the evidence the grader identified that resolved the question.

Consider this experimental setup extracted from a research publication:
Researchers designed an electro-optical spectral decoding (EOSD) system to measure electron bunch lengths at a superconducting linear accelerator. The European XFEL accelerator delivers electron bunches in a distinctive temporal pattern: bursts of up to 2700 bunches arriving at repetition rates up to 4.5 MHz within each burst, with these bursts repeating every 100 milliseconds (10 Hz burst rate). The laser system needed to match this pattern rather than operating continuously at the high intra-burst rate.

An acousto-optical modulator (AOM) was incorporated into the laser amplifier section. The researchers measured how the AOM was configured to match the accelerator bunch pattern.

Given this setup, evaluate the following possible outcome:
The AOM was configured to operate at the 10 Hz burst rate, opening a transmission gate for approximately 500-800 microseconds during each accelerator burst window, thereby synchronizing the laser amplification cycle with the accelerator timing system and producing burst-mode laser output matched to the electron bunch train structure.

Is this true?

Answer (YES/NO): NO